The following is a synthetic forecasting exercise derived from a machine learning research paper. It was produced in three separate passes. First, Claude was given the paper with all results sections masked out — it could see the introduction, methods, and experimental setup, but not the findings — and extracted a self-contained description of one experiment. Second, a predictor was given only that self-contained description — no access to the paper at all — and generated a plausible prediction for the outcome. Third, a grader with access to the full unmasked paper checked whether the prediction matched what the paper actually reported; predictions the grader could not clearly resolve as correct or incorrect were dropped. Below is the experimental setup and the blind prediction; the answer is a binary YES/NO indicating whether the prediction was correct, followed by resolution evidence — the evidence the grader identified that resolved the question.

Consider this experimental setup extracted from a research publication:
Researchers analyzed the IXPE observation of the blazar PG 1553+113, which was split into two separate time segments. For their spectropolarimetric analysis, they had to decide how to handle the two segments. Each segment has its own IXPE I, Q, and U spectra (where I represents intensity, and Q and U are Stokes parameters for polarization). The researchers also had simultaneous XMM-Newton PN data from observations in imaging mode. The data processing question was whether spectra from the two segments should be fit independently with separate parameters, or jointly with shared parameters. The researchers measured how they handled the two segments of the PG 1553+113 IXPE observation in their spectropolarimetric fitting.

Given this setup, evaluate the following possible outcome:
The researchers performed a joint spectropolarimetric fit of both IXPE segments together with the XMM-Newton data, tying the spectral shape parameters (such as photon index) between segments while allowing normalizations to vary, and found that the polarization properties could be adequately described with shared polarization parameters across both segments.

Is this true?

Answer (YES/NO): NO